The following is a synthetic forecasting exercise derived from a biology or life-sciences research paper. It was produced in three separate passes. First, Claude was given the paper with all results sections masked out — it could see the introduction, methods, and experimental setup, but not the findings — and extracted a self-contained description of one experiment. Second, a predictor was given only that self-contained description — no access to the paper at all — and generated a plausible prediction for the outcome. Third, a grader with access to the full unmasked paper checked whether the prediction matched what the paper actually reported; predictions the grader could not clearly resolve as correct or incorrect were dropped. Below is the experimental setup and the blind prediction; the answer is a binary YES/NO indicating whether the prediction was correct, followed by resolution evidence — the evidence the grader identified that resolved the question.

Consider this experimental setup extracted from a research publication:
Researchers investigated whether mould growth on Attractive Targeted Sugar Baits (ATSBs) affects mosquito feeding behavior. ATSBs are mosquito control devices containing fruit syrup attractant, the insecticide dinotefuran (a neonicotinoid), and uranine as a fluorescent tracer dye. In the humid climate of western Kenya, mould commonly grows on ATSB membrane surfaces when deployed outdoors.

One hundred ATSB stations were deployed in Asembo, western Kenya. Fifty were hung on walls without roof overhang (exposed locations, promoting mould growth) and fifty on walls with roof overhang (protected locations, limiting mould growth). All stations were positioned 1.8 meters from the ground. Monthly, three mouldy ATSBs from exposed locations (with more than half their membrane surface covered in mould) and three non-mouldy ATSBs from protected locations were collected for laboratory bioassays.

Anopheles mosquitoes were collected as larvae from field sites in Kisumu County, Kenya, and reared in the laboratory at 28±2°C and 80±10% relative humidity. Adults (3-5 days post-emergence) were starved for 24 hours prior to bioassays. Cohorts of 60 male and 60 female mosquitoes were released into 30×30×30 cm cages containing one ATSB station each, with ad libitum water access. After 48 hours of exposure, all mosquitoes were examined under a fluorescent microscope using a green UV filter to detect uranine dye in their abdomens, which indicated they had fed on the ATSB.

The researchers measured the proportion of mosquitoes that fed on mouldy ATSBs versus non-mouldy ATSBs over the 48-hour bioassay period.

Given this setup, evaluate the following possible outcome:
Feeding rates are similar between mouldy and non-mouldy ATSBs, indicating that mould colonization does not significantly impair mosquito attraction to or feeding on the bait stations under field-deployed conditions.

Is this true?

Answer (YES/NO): YES